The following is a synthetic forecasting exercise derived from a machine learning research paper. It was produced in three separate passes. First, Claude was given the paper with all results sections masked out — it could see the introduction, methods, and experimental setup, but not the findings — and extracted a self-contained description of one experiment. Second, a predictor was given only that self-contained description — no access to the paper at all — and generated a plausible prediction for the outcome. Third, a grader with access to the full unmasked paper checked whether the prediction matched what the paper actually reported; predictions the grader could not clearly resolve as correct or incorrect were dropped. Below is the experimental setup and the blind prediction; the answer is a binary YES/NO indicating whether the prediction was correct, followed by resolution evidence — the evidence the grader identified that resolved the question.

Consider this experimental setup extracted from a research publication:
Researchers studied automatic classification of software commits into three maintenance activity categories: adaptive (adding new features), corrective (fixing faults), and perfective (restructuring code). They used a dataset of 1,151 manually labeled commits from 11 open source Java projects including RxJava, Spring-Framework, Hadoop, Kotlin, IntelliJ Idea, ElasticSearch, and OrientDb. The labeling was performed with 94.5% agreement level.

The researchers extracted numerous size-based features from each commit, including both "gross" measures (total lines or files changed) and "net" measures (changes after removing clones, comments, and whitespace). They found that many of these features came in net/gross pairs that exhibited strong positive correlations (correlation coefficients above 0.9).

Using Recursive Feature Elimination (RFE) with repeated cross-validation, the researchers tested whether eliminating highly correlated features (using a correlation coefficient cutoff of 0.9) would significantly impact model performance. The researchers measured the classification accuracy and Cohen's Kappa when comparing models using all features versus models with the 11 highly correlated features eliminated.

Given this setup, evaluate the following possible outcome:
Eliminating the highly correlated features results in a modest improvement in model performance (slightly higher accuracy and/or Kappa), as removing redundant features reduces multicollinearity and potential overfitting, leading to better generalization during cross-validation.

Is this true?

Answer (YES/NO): NO